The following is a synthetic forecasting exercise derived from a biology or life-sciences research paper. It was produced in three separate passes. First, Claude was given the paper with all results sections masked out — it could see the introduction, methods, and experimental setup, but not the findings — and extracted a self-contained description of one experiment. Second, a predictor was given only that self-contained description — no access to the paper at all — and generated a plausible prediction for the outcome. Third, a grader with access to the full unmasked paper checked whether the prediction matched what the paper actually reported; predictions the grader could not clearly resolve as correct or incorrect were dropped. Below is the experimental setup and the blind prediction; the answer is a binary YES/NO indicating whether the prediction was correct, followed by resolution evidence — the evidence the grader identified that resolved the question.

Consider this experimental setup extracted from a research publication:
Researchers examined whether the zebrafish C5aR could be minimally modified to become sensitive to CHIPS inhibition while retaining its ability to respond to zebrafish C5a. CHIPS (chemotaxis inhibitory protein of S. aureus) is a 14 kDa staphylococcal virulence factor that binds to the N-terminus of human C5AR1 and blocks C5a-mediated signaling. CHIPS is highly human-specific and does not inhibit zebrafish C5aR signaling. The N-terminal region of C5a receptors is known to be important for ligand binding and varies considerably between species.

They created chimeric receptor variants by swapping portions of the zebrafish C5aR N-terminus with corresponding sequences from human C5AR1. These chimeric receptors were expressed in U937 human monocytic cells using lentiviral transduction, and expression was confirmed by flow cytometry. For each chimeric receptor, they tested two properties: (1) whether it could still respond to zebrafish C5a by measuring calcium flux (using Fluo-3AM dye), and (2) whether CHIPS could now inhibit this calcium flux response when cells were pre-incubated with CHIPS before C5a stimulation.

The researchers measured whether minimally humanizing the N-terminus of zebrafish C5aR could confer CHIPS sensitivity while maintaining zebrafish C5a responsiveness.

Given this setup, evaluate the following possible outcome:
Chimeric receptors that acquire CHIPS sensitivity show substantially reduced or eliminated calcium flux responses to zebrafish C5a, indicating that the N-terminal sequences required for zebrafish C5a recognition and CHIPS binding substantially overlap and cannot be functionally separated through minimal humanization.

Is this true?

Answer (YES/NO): NO